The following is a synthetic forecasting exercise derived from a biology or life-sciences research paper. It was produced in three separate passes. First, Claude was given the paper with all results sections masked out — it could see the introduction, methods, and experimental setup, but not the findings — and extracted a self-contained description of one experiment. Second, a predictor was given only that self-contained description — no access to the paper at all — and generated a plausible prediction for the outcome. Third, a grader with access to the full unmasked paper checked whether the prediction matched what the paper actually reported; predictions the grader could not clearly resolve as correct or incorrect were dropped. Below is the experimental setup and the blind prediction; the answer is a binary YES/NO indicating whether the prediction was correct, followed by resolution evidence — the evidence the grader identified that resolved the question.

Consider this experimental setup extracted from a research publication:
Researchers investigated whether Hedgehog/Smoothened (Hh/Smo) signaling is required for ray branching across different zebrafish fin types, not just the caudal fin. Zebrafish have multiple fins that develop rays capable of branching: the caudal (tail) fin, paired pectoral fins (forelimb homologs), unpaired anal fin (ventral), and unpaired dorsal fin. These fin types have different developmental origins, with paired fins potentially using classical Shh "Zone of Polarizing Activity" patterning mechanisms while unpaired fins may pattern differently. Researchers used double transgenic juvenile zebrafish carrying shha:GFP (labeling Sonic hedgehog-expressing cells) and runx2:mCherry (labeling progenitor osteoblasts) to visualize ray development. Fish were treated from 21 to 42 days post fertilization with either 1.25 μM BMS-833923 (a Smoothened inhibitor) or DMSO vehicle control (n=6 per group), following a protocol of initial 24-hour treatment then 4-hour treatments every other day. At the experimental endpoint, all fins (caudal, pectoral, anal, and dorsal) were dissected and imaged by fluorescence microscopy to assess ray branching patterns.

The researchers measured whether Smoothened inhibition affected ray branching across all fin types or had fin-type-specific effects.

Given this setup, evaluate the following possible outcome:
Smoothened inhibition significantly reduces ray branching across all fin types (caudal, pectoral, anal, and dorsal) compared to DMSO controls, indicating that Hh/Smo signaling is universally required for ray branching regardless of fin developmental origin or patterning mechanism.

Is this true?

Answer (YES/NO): YES